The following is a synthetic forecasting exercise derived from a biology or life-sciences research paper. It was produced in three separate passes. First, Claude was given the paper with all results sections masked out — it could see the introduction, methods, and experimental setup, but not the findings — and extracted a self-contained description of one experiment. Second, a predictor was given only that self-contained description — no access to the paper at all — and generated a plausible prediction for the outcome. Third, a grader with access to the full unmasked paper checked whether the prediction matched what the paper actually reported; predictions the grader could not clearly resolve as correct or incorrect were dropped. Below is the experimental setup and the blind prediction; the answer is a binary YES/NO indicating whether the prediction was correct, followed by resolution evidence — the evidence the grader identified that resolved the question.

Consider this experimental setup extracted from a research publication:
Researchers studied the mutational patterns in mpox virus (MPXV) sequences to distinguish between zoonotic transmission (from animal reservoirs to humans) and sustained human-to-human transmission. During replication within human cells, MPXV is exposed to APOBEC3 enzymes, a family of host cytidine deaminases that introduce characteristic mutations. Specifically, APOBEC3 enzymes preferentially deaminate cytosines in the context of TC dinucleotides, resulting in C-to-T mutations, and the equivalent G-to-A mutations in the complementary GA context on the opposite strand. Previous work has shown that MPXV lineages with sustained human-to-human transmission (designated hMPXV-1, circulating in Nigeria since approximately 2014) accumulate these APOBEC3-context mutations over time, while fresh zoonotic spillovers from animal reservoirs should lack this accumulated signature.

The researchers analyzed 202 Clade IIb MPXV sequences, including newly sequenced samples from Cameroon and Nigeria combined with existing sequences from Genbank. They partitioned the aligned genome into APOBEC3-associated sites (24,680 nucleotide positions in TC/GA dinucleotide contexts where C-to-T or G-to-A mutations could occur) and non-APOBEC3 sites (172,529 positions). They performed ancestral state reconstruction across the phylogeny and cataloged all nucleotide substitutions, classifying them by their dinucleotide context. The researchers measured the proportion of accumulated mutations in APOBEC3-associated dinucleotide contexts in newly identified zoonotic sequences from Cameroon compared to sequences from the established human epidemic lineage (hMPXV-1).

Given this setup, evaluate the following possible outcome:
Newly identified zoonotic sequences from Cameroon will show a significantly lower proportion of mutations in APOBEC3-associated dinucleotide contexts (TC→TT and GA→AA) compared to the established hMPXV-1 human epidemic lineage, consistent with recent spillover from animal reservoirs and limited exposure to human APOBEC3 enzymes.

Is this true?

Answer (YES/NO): YES